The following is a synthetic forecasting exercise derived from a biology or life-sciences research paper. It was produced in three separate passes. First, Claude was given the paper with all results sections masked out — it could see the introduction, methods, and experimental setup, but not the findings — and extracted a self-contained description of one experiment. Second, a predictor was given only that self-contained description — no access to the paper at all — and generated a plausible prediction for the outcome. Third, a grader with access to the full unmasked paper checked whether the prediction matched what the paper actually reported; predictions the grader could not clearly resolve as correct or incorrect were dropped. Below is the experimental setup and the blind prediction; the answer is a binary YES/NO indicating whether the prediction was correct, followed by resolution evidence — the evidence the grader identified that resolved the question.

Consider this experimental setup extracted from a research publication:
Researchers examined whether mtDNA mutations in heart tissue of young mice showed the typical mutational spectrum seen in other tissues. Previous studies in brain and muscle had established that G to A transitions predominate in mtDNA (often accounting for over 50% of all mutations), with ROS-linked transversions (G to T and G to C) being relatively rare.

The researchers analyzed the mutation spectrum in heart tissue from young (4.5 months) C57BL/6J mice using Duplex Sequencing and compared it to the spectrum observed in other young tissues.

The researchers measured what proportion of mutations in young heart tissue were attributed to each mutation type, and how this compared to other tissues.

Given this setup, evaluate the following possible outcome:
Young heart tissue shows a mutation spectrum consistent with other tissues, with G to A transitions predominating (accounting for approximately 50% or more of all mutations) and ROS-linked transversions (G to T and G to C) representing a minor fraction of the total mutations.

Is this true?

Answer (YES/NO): NO